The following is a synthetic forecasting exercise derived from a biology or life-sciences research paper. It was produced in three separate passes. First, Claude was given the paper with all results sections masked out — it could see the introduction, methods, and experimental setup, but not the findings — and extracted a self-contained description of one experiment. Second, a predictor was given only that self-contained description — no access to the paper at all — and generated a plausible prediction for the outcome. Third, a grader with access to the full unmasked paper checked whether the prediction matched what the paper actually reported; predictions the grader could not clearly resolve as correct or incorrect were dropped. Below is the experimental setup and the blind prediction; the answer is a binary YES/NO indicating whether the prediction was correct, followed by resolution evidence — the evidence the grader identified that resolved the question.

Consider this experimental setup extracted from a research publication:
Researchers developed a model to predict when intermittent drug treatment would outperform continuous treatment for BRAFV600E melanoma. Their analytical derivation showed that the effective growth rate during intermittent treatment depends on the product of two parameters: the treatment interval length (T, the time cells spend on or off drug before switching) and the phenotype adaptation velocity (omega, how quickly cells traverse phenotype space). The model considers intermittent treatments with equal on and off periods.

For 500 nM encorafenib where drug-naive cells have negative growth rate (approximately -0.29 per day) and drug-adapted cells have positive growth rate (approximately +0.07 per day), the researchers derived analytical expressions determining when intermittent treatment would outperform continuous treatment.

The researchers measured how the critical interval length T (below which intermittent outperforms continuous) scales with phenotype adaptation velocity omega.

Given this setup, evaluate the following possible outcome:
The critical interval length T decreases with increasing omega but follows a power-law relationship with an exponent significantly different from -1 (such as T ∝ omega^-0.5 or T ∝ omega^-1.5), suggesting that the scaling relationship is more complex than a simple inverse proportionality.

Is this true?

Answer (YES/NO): NO